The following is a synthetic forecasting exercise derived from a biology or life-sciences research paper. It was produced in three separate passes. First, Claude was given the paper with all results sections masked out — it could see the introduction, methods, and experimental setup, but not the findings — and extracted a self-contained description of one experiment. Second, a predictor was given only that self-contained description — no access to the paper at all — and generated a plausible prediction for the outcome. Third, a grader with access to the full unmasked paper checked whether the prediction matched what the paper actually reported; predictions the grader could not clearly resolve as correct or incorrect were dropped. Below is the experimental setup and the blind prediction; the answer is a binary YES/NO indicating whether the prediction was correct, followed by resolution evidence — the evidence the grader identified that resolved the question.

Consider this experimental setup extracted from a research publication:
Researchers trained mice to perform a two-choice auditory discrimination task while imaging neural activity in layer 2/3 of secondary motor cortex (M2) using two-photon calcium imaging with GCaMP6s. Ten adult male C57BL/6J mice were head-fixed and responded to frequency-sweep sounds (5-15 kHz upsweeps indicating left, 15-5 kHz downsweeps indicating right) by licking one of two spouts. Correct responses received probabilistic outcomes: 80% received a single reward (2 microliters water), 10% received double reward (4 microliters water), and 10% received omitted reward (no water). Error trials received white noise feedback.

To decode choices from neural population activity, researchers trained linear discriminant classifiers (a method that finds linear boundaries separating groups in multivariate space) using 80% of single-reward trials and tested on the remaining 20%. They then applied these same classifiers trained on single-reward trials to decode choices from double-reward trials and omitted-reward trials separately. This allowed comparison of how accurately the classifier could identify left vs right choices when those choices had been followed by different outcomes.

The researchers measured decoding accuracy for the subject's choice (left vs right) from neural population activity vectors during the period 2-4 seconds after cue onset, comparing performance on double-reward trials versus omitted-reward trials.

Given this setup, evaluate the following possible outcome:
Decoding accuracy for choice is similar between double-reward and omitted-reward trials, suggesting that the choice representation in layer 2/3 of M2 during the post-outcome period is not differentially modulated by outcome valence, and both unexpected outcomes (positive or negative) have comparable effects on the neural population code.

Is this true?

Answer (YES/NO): NO